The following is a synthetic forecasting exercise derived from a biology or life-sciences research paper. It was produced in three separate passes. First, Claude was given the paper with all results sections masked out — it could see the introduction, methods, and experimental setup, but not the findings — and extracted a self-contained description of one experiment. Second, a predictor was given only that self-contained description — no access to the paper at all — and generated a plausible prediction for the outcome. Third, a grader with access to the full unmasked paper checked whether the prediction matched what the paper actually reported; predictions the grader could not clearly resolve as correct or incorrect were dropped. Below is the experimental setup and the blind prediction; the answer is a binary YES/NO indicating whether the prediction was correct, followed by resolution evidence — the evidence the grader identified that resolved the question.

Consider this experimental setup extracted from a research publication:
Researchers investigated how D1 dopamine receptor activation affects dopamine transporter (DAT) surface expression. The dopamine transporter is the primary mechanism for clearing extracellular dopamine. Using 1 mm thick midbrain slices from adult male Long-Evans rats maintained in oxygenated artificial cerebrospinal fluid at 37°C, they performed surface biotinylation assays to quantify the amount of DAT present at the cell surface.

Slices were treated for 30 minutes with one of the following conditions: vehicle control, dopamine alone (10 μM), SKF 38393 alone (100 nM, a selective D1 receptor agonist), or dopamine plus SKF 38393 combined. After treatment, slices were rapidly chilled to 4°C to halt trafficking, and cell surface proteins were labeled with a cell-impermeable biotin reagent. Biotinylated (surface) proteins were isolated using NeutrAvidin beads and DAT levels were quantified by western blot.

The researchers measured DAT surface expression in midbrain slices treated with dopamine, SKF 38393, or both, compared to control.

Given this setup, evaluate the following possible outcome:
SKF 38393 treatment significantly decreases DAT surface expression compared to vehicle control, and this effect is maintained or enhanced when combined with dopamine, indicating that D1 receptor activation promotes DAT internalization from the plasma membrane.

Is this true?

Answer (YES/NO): NO